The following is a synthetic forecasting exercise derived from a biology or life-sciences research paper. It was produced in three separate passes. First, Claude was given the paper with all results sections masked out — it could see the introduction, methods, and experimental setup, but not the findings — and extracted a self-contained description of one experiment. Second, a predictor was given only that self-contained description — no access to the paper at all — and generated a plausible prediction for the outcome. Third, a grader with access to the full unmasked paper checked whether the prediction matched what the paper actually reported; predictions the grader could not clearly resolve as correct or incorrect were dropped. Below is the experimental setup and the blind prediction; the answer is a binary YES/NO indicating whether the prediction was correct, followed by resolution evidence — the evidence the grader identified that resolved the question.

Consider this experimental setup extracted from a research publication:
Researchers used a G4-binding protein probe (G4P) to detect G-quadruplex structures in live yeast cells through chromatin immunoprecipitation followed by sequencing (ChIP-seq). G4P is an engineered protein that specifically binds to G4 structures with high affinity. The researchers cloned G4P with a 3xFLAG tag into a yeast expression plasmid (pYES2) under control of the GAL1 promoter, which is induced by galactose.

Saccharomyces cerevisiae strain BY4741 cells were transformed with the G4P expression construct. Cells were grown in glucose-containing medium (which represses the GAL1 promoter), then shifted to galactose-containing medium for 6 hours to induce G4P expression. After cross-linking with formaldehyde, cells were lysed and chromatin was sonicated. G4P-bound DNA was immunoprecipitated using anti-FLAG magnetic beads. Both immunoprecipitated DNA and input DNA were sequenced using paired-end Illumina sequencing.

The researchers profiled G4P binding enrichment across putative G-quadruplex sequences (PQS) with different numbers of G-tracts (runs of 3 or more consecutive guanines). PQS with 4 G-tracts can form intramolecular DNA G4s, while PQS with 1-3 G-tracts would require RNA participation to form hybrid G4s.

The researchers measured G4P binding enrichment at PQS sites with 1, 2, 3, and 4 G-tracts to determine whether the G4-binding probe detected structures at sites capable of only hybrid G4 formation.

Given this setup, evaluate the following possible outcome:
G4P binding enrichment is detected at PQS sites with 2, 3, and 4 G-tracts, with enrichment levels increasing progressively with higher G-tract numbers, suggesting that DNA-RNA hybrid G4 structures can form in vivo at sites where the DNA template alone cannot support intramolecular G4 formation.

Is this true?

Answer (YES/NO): NO